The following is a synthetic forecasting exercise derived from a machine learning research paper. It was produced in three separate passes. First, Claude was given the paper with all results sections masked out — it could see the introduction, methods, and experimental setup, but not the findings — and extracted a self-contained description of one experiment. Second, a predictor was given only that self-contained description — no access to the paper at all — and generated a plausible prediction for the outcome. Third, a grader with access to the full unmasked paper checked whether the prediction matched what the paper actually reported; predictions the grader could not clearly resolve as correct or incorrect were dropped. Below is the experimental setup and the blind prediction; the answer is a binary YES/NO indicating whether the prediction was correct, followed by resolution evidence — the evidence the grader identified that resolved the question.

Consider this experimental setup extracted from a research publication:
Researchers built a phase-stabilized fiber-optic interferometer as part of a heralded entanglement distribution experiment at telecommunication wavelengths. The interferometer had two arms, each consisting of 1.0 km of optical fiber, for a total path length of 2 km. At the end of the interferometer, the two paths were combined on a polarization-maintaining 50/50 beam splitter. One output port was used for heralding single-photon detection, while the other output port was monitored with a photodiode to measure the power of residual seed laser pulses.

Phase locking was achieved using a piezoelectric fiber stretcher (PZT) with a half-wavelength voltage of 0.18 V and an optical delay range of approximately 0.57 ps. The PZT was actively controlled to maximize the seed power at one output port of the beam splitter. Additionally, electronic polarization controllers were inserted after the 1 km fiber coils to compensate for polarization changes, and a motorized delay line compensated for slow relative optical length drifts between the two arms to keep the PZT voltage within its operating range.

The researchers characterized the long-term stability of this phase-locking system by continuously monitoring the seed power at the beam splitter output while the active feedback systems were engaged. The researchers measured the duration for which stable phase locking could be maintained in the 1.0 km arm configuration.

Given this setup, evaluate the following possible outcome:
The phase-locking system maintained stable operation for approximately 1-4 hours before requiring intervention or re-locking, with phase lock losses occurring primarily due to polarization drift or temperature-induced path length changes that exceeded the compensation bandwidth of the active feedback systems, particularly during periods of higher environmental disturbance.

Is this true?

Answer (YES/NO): NO